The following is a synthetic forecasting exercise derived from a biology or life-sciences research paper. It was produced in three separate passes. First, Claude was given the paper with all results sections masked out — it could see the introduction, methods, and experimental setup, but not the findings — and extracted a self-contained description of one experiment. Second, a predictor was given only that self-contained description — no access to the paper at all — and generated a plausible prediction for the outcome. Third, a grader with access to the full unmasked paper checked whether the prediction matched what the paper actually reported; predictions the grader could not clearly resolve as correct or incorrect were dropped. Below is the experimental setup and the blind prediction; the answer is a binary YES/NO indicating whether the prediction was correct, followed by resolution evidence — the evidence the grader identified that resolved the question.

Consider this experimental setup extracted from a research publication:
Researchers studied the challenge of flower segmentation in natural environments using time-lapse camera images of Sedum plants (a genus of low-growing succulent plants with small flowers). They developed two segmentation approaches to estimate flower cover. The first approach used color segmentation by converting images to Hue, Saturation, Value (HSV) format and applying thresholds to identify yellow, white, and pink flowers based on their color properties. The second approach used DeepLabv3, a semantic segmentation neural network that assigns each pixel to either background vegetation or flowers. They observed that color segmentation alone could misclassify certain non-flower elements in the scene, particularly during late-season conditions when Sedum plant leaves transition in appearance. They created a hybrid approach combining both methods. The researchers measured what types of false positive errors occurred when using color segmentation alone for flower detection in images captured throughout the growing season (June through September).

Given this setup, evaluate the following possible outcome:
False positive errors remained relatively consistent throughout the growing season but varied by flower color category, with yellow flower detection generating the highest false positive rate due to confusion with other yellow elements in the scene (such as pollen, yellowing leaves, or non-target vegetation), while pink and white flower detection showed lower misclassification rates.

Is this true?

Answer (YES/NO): NO